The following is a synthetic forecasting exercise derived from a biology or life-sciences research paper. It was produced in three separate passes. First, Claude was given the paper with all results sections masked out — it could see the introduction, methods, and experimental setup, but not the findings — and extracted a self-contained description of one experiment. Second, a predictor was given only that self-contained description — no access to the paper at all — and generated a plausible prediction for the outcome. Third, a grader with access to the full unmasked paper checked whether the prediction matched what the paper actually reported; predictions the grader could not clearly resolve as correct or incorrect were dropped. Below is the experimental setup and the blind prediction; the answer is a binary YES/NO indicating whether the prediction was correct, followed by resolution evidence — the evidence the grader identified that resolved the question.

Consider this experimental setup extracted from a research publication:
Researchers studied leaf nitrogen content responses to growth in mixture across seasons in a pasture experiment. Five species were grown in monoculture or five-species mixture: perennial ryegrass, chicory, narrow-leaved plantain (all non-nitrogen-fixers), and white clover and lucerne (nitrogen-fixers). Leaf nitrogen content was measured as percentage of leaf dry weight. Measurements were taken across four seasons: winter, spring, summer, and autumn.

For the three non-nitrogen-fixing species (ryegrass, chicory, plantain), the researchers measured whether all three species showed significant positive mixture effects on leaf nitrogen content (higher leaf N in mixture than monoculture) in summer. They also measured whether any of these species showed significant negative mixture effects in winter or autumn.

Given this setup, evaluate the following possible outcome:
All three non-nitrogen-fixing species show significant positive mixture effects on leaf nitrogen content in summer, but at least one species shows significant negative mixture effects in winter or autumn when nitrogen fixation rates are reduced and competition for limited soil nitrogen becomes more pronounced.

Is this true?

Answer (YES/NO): YES